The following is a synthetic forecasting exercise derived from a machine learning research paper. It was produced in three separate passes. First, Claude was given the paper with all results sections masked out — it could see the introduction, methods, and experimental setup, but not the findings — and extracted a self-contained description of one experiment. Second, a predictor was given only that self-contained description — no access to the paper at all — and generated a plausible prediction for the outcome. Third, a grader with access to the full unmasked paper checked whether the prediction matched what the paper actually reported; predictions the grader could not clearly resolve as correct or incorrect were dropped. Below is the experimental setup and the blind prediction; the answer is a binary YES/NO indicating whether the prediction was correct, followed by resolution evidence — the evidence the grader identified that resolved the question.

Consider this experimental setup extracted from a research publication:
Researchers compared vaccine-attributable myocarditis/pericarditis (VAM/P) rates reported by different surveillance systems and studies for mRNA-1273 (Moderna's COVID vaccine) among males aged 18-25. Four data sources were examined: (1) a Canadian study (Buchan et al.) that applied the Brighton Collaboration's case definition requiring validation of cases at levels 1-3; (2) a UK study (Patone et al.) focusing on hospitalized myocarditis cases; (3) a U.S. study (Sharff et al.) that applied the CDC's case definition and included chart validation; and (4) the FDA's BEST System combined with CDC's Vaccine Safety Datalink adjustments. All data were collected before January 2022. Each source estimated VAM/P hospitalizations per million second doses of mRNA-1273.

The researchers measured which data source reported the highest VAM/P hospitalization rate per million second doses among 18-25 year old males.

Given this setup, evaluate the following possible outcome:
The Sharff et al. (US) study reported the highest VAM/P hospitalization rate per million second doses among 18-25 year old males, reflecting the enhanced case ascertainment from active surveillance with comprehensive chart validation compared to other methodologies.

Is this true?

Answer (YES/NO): YES